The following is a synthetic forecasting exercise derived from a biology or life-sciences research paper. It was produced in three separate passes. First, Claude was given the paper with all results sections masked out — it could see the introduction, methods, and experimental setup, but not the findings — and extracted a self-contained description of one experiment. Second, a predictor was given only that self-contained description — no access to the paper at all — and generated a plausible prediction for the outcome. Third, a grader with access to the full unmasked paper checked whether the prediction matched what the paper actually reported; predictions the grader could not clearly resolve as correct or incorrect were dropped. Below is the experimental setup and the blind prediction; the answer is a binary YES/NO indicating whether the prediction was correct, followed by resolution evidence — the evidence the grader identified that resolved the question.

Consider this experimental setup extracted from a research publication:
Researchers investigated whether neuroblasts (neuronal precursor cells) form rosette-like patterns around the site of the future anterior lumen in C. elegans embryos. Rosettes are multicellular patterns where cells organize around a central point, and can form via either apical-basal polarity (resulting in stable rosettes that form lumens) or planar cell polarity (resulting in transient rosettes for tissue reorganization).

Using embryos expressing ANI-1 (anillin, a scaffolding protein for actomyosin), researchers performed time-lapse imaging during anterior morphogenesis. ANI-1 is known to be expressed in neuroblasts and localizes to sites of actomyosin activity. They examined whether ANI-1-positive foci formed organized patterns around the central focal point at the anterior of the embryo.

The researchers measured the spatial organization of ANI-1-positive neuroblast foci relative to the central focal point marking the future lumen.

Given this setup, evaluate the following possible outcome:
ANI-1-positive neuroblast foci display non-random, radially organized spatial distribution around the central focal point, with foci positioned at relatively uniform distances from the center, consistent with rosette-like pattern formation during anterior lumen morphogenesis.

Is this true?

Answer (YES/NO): NO